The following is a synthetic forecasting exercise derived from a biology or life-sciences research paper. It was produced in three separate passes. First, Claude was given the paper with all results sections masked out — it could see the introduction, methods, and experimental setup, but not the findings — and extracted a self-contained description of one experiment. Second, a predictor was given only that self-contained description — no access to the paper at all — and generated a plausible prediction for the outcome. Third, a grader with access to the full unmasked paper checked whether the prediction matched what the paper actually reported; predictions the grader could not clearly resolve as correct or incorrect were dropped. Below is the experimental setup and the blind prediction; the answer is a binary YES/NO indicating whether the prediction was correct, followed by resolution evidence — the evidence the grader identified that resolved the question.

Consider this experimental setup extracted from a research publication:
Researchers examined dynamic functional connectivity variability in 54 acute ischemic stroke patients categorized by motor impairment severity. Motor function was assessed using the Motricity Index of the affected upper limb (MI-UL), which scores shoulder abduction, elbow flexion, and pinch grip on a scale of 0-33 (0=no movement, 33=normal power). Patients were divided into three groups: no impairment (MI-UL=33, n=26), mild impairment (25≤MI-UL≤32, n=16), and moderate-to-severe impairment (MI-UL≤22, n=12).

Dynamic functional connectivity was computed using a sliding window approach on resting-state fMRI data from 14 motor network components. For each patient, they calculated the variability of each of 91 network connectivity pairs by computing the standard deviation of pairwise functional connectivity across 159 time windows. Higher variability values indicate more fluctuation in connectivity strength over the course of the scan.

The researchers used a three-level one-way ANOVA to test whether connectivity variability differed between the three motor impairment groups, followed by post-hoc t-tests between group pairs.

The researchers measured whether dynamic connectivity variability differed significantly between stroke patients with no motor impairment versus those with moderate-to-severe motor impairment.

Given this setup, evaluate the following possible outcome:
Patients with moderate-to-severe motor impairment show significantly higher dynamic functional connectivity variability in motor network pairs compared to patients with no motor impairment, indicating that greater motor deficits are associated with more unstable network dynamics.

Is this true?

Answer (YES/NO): YES